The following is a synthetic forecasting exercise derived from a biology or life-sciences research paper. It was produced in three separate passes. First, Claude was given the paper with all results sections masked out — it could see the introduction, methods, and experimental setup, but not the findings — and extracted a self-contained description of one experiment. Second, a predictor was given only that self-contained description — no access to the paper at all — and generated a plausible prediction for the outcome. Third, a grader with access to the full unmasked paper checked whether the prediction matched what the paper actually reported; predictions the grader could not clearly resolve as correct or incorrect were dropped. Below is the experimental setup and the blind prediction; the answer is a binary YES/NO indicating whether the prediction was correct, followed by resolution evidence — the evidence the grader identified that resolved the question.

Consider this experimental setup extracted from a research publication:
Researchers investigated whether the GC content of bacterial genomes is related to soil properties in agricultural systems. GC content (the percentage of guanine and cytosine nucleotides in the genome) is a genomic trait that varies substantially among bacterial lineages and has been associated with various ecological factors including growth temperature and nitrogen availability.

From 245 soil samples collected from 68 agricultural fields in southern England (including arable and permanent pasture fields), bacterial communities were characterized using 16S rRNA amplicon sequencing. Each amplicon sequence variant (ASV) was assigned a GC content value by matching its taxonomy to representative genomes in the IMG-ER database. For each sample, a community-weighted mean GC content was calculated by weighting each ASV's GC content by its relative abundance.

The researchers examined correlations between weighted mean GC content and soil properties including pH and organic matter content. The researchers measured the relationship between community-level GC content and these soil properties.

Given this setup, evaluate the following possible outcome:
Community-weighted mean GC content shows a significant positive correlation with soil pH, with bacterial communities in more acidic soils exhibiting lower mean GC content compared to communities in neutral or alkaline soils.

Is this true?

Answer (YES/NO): YES